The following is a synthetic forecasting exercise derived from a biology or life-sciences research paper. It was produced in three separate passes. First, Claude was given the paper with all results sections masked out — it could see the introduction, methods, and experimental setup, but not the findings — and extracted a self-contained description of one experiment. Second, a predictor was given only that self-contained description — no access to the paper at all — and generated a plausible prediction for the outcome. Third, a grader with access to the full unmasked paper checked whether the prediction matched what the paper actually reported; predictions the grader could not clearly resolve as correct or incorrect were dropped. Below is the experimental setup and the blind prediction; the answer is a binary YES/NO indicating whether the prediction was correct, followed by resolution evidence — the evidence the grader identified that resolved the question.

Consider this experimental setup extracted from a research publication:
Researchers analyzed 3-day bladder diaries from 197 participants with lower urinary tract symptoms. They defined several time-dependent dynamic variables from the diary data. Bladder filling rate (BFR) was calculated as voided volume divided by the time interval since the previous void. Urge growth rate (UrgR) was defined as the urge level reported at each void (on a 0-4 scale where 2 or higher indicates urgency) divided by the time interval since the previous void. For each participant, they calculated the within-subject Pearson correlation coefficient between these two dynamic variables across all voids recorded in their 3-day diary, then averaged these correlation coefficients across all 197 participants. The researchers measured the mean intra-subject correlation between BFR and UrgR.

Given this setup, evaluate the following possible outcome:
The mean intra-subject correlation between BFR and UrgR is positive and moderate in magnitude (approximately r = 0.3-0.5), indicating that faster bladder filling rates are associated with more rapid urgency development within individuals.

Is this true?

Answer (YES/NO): NO